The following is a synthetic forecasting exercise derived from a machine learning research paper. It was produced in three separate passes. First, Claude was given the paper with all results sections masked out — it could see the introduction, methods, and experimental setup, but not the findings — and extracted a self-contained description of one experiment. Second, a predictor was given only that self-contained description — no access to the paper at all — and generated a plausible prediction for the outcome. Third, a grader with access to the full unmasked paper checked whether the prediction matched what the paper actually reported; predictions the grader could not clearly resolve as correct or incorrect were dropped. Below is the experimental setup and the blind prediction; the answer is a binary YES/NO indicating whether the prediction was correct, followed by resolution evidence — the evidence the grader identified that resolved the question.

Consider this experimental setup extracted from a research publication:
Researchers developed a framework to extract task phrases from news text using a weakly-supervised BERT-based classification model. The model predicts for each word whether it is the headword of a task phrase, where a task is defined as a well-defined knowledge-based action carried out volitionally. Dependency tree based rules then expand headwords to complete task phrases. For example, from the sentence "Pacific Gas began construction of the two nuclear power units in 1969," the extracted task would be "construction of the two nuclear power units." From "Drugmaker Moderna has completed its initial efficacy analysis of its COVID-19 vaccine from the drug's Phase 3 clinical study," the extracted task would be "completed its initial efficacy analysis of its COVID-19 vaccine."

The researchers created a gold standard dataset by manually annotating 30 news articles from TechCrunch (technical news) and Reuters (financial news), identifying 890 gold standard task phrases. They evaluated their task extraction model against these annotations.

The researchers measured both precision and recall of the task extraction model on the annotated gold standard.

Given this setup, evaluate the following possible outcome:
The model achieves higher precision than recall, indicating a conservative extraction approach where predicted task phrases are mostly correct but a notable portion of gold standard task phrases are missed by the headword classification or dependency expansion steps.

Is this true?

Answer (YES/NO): YES